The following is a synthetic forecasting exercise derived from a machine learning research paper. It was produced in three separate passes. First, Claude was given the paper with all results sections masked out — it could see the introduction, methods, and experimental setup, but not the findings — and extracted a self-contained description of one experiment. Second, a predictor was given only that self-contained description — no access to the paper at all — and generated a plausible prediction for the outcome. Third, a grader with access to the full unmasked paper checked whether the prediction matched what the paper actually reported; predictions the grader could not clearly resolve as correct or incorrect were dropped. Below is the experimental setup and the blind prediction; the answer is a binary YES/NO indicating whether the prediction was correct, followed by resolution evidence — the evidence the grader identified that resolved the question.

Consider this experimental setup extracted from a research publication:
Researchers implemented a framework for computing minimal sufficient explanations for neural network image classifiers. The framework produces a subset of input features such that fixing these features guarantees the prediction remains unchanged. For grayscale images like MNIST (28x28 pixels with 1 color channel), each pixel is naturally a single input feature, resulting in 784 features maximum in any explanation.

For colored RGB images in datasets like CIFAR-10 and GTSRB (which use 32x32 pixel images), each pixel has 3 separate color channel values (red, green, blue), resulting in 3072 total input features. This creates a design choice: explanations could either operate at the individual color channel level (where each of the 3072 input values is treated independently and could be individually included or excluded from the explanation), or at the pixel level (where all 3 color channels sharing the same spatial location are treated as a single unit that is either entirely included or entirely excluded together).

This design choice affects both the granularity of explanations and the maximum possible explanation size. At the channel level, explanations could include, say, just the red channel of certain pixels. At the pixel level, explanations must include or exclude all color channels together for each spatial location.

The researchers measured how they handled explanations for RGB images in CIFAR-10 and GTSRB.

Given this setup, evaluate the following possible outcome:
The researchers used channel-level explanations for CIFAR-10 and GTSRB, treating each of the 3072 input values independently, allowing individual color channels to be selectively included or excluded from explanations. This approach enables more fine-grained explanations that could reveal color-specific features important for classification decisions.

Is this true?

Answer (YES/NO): NO